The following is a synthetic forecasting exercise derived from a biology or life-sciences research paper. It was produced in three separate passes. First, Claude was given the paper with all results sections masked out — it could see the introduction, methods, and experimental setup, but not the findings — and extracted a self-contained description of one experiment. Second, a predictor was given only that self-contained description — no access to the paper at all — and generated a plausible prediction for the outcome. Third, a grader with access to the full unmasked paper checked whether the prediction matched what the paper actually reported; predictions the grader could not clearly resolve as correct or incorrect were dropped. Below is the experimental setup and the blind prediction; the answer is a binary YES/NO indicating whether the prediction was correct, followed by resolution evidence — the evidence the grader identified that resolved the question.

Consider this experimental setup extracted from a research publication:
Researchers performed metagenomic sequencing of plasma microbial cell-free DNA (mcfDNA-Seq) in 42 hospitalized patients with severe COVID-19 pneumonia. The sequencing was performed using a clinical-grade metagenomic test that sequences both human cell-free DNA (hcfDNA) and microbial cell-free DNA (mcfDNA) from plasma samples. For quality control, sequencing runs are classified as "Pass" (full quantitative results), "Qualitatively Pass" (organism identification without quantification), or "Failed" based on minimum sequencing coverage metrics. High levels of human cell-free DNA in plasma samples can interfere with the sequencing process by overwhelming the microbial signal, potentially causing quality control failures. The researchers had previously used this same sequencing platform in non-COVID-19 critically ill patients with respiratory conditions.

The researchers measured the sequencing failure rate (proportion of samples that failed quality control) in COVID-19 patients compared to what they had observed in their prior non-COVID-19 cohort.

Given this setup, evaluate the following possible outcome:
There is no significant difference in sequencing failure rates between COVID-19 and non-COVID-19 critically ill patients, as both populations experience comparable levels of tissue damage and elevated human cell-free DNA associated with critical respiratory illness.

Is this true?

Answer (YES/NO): NO